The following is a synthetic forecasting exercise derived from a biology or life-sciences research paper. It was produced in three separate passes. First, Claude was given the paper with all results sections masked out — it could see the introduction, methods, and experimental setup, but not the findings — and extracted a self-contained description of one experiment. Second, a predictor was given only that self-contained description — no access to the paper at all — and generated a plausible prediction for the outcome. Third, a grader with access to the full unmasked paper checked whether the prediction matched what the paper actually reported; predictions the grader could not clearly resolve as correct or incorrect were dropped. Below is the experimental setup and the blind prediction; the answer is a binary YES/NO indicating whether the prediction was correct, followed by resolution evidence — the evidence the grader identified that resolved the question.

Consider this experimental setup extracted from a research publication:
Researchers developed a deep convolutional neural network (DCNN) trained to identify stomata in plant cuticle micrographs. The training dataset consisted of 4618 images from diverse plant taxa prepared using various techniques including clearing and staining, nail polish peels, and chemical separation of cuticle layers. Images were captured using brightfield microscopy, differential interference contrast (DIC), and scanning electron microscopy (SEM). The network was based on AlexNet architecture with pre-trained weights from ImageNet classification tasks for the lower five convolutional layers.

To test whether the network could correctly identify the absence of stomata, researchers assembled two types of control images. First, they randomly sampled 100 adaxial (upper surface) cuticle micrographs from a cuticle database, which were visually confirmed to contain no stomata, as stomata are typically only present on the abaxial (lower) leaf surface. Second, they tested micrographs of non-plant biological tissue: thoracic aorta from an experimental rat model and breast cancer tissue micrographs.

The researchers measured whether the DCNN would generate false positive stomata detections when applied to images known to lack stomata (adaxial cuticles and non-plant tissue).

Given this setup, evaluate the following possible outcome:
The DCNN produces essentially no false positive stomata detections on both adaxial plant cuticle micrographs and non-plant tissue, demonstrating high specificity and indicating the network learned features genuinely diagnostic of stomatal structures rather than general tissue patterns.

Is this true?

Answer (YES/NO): NO